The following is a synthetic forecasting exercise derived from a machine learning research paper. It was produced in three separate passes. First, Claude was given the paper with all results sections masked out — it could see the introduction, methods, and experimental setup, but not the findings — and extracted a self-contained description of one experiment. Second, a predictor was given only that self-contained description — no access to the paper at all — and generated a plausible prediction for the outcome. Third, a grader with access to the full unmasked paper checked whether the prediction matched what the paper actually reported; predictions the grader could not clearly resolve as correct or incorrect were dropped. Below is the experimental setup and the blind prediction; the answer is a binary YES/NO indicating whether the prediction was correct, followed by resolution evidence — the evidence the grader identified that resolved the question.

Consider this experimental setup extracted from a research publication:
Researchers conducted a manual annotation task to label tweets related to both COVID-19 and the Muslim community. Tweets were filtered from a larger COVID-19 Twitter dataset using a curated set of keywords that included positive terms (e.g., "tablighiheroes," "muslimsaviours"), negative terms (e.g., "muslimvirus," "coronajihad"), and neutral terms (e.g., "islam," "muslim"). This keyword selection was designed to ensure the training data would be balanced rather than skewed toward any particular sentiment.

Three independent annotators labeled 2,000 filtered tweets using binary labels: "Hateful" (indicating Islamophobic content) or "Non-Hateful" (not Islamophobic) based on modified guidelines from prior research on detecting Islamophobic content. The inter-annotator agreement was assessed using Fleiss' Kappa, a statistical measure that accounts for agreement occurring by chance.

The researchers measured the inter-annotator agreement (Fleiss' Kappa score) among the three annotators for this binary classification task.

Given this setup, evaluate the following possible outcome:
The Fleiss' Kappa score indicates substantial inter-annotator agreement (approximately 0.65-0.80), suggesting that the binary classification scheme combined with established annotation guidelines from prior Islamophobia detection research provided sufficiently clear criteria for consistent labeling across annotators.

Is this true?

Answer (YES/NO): NO